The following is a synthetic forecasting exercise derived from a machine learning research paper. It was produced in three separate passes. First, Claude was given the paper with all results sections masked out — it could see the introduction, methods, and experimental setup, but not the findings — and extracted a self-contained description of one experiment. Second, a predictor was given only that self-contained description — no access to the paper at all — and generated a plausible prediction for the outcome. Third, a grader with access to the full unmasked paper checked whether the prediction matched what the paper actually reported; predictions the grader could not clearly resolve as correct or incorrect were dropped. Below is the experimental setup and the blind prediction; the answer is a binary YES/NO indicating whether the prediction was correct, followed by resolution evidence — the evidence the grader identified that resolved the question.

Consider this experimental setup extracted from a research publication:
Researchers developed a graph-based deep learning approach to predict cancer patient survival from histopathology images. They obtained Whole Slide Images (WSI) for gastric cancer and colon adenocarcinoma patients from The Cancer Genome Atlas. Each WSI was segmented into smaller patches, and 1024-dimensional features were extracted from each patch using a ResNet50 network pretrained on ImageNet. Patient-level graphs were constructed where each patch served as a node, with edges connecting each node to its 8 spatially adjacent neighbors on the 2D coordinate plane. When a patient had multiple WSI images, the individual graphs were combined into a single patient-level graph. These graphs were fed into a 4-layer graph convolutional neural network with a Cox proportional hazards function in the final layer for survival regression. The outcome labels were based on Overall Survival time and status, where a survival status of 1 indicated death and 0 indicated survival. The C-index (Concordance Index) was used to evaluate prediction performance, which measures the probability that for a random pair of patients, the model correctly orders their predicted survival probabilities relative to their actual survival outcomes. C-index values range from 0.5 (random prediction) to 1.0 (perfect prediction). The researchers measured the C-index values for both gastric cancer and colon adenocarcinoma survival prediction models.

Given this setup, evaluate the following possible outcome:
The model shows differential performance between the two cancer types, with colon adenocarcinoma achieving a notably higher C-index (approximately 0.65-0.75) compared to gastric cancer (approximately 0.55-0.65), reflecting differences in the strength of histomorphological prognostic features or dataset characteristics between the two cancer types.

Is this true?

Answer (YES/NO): NO